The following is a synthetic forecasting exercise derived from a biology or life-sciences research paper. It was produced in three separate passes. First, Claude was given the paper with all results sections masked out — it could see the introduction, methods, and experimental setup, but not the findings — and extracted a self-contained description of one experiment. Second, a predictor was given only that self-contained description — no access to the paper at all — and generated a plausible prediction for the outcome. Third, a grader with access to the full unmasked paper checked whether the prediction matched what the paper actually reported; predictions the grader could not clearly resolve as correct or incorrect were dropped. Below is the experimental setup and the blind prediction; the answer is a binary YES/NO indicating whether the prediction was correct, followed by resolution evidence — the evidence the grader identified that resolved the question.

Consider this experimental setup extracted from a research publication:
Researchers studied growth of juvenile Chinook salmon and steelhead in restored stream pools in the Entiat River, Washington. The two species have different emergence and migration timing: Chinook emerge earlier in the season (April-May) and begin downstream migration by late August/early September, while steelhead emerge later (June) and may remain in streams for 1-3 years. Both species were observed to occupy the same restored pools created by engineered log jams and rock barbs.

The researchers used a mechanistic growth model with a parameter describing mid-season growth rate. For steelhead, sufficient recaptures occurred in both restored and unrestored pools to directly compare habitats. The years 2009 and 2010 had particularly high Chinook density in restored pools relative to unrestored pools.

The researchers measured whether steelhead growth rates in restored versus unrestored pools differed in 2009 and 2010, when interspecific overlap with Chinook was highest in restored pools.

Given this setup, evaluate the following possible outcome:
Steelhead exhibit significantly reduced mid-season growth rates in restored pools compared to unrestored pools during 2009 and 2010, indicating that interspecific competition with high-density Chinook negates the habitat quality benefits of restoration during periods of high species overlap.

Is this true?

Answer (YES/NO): NO